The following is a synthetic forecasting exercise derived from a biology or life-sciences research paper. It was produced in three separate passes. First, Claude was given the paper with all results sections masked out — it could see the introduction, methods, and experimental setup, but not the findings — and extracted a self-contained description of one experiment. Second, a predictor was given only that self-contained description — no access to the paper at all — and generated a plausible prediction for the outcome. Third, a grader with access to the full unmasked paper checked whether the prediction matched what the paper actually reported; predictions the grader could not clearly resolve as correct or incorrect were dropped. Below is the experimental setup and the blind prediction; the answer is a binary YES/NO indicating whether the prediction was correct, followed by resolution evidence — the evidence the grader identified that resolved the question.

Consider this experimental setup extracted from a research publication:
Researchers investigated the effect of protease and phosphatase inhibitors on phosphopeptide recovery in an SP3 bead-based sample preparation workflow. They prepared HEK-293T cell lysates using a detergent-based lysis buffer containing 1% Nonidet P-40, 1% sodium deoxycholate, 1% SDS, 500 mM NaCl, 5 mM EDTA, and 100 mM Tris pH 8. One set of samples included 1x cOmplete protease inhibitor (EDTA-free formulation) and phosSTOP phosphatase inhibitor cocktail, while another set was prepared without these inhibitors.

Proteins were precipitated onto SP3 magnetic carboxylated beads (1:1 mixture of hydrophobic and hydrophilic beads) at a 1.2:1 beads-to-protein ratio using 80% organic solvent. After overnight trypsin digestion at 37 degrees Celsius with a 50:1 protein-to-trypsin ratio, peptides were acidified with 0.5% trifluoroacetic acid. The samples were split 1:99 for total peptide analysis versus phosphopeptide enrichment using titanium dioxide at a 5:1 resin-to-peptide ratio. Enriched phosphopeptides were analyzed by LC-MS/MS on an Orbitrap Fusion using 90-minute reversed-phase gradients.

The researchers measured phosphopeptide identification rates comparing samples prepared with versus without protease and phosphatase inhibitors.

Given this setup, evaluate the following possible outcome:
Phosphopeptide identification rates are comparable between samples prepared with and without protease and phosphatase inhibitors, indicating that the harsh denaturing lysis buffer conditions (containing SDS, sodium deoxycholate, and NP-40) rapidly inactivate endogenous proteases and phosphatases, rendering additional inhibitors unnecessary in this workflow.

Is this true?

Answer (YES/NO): NO